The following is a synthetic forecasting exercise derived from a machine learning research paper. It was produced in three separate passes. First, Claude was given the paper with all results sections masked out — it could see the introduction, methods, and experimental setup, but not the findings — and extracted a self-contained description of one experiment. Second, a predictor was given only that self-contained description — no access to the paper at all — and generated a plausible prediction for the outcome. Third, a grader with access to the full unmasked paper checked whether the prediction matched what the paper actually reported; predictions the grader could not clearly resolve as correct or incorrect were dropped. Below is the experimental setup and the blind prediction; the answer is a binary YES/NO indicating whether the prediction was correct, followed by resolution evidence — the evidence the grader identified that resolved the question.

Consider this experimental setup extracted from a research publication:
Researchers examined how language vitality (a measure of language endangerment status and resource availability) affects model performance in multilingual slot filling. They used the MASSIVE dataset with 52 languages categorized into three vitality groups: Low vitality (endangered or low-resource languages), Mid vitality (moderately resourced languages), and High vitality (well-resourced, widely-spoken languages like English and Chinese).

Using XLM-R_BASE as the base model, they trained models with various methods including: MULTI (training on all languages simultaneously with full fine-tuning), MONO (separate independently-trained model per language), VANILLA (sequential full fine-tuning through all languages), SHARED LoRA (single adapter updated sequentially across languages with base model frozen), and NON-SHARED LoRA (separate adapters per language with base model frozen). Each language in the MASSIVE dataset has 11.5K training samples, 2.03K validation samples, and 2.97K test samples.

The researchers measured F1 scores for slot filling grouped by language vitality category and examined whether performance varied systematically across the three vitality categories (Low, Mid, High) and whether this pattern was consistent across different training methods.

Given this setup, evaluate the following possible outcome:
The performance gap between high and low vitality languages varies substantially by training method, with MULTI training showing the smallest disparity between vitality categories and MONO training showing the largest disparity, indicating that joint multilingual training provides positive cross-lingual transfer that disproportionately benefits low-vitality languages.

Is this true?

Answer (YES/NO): NO